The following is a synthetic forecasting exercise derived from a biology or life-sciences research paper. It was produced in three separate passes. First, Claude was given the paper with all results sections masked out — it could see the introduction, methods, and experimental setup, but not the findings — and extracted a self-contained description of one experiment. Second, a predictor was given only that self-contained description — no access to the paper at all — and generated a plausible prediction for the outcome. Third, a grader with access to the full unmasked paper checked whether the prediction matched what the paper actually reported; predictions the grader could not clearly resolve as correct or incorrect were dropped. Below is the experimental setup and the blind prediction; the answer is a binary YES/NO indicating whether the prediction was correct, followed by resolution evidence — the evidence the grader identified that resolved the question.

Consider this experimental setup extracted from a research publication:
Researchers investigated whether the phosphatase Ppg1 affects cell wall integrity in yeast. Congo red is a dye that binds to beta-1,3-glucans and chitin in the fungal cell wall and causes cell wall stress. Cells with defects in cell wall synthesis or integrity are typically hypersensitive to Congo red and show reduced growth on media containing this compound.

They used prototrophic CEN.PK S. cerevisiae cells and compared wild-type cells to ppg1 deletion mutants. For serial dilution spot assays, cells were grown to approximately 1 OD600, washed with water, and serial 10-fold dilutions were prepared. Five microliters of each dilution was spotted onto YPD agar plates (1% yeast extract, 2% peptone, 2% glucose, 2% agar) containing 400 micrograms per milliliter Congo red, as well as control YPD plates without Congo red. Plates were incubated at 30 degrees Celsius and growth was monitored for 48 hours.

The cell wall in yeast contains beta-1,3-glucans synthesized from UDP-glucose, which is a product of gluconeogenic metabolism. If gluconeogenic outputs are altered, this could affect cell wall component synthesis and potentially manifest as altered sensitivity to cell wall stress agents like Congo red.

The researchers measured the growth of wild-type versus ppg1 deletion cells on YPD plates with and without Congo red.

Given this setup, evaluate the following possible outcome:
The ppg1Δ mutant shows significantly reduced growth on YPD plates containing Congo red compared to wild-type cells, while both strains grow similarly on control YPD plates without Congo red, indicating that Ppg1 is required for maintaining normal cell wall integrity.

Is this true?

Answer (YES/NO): YES